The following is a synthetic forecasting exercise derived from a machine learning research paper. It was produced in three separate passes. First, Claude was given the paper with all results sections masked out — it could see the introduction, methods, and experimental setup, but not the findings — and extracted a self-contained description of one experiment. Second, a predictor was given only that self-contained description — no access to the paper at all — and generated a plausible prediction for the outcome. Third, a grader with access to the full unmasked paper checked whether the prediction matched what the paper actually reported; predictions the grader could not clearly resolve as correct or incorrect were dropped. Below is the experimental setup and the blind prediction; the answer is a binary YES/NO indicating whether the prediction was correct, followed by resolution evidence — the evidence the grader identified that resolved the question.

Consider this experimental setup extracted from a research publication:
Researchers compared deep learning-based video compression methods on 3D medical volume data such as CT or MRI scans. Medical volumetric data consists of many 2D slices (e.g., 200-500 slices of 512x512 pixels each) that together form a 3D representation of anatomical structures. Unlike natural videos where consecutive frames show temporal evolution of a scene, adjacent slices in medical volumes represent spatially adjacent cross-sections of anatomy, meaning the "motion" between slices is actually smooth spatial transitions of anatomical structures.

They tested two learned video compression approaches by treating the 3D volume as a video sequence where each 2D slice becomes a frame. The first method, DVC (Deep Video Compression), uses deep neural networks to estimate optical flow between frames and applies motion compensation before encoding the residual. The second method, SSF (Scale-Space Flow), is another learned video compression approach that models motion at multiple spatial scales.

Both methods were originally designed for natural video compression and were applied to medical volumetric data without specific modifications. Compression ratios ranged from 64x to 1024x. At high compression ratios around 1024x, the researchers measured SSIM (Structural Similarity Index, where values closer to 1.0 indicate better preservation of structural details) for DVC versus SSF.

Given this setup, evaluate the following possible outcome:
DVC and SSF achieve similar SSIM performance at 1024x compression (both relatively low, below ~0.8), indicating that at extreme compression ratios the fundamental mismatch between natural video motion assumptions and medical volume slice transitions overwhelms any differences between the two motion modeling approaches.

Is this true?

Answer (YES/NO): NO